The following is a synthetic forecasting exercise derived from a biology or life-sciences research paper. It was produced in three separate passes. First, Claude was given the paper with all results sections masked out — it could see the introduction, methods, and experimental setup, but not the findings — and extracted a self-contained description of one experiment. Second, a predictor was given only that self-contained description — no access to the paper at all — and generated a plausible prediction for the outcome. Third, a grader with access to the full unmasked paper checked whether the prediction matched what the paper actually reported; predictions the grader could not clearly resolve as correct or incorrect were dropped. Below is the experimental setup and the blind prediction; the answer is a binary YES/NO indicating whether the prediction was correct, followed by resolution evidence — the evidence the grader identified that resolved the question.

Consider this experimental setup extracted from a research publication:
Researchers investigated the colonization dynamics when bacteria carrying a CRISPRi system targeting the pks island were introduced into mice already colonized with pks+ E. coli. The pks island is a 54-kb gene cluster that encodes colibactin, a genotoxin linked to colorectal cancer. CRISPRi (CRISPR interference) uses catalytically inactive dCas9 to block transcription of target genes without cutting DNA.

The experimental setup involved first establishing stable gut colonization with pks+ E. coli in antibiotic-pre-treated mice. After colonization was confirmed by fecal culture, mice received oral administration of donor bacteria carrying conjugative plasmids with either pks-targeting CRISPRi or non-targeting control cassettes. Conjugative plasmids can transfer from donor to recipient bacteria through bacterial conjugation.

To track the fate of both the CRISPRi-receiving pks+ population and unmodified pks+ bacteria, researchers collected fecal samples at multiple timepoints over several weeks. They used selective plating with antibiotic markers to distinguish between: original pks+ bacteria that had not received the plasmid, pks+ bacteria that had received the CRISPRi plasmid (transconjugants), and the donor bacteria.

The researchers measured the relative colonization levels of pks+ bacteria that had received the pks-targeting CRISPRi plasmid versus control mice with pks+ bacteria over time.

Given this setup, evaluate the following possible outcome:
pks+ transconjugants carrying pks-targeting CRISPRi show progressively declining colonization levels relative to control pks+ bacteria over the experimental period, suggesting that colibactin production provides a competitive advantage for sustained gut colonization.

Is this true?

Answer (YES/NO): NO